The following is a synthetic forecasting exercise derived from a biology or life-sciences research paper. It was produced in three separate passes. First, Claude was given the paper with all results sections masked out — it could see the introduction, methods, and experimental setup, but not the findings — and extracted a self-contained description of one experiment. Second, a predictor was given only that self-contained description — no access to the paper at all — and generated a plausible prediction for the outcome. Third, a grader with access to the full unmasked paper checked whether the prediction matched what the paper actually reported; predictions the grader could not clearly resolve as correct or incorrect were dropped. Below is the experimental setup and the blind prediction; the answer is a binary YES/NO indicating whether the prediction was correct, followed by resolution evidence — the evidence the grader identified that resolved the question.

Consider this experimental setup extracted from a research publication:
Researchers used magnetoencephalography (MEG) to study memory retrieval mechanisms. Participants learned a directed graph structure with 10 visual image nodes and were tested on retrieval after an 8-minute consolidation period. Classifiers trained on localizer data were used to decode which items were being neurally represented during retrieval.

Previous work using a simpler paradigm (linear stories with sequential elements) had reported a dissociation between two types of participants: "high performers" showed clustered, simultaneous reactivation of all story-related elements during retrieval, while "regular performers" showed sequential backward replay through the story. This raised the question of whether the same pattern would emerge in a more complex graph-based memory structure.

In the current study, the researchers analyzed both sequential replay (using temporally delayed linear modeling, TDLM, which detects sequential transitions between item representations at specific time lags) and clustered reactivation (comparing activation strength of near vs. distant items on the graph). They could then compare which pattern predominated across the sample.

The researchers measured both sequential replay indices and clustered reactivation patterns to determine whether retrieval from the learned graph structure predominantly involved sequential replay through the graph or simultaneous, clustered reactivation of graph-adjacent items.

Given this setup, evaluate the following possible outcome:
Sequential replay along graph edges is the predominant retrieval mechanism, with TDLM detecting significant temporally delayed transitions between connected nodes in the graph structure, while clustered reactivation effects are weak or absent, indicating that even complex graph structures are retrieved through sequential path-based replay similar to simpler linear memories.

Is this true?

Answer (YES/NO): NO